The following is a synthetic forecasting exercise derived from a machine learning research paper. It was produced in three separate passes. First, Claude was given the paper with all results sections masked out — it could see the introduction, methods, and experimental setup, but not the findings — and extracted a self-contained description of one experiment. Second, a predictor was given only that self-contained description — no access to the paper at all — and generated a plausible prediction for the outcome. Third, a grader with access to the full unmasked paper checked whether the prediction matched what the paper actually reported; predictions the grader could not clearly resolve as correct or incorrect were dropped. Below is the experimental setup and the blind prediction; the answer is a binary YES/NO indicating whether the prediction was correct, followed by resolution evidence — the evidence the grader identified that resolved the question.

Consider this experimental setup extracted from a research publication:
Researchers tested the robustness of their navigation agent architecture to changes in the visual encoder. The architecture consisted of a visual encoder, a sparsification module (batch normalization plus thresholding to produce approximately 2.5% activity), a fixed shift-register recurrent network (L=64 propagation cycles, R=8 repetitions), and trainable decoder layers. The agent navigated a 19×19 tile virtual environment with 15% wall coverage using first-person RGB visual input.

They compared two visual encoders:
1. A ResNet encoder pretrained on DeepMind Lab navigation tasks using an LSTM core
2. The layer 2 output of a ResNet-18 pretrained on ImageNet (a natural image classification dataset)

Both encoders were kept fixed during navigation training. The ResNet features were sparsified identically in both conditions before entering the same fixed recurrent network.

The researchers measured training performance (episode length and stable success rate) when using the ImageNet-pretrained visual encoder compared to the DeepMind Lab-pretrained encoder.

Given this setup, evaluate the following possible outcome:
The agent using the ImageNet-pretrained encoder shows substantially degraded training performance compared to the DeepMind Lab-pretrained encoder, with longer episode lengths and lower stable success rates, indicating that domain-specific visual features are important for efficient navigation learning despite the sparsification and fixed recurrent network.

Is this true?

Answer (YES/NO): NO